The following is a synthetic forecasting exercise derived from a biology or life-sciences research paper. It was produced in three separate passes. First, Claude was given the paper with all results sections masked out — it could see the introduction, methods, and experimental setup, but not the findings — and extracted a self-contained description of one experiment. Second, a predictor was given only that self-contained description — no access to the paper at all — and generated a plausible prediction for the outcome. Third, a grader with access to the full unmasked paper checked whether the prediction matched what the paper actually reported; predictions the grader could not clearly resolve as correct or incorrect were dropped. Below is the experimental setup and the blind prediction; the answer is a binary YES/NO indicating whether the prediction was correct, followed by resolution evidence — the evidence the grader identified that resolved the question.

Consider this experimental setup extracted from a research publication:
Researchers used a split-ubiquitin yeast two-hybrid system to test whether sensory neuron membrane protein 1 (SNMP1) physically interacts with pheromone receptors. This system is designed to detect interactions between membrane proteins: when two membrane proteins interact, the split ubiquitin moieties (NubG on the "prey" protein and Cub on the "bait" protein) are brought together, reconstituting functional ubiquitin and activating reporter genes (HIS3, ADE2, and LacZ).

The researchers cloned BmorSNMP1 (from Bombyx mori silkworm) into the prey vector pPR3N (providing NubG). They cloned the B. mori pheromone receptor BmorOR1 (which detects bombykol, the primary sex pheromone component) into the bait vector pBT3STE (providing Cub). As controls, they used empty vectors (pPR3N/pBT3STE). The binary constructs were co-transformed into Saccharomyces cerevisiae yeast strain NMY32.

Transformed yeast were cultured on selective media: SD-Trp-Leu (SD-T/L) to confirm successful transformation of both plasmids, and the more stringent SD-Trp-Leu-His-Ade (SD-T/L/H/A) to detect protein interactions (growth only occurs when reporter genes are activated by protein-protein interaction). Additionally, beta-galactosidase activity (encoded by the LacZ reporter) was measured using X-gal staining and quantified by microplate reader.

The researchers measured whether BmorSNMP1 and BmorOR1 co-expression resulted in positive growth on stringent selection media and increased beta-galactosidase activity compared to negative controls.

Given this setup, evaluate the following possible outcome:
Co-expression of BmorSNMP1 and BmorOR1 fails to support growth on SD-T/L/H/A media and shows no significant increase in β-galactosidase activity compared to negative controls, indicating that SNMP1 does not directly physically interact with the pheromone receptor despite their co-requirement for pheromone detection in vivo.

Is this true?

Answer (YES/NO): NO